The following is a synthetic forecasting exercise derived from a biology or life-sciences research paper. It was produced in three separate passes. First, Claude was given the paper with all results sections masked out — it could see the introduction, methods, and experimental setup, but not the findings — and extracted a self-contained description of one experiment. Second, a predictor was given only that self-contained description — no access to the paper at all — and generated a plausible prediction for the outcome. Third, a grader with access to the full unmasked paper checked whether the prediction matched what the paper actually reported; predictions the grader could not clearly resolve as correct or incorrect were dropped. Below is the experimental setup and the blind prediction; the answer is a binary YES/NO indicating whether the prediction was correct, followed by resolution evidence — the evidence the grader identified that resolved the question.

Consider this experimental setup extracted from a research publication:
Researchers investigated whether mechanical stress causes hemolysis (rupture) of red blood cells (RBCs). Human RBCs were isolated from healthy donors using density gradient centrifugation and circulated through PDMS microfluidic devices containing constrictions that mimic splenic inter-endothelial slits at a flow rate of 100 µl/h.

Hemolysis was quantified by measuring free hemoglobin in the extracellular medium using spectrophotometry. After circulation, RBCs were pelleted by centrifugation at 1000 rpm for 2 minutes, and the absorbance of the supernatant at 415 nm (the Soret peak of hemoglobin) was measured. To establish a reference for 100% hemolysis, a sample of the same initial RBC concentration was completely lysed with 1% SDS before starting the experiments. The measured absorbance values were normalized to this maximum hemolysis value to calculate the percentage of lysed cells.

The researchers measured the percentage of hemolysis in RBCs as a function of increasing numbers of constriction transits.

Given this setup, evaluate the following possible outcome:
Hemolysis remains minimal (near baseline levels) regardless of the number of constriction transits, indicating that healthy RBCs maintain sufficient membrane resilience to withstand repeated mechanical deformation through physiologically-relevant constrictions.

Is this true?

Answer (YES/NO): NO